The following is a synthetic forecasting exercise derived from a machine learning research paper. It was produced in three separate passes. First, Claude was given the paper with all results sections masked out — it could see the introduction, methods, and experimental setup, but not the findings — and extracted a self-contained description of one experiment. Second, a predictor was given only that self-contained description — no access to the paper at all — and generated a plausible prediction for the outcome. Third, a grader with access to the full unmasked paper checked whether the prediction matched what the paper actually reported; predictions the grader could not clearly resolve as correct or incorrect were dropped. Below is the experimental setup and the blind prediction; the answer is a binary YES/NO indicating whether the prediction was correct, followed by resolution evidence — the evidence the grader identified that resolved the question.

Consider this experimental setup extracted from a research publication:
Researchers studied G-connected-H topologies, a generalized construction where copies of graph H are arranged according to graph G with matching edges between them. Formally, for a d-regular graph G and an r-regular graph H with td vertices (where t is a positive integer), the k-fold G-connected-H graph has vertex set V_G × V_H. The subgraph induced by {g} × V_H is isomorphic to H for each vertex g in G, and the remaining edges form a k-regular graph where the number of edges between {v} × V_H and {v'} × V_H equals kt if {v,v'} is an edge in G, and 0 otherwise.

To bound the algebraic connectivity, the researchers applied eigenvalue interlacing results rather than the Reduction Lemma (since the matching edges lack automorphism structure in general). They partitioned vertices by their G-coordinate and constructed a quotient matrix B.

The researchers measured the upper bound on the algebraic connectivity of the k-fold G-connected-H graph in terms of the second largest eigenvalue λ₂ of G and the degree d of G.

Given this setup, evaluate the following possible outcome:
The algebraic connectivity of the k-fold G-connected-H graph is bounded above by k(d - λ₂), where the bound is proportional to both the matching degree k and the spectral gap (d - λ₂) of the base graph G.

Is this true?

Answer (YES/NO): NO